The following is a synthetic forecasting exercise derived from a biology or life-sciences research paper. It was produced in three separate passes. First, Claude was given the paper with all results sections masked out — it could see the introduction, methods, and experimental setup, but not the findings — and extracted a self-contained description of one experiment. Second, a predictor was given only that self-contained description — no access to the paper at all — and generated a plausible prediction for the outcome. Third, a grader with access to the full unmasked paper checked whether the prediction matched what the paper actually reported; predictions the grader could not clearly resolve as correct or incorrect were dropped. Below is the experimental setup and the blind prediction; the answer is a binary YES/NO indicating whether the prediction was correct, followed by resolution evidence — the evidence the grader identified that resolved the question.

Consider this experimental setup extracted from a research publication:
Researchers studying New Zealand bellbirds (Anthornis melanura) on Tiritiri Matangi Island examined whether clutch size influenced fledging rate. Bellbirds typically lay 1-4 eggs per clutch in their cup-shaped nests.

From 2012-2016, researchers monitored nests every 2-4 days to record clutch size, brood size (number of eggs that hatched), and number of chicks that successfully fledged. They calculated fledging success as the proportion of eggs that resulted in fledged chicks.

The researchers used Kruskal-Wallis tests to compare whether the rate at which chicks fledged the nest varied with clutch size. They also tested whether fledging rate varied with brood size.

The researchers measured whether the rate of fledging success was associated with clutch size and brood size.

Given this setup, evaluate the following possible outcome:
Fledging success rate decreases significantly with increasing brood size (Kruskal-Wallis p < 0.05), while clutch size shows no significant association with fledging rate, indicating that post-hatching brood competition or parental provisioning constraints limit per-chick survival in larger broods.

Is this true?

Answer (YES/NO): NO